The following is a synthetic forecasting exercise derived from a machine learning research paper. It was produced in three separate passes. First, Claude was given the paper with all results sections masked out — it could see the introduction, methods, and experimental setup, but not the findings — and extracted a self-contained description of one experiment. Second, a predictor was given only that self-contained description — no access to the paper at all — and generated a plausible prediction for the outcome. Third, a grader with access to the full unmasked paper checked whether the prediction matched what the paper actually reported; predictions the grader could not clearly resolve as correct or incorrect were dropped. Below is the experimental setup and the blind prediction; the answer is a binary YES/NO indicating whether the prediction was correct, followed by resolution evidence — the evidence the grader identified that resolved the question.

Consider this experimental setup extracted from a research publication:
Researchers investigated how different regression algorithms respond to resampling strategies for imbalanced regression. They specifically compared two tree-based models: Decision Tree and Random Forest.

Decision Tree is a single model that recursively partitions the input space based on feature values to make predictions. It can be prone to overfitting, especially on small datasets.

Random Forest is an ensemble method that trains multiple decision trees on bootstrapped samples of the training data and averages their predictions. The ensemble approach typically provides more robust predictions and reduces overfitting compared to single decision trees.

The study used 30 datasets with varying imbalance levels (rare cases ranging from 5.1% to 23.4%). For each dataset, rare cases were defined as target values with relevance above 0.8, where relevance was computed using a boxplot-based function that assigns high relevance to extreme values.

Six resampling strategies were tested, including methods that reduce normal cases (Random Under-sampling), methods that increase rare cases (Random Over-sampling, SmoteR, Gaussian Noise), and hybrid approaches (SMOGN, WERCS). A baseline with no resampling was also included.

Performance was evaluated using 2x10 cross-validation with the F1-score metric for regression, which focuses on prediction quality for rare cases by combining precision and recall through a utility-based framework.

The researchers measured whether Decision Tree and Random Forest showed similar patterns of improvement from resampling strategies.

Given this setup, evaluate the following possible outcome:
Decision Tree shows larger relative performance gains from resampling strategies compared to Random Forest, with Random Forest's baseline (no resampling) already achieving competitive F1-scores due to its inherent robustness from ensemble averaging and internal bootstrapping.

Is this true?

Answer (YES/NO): NO